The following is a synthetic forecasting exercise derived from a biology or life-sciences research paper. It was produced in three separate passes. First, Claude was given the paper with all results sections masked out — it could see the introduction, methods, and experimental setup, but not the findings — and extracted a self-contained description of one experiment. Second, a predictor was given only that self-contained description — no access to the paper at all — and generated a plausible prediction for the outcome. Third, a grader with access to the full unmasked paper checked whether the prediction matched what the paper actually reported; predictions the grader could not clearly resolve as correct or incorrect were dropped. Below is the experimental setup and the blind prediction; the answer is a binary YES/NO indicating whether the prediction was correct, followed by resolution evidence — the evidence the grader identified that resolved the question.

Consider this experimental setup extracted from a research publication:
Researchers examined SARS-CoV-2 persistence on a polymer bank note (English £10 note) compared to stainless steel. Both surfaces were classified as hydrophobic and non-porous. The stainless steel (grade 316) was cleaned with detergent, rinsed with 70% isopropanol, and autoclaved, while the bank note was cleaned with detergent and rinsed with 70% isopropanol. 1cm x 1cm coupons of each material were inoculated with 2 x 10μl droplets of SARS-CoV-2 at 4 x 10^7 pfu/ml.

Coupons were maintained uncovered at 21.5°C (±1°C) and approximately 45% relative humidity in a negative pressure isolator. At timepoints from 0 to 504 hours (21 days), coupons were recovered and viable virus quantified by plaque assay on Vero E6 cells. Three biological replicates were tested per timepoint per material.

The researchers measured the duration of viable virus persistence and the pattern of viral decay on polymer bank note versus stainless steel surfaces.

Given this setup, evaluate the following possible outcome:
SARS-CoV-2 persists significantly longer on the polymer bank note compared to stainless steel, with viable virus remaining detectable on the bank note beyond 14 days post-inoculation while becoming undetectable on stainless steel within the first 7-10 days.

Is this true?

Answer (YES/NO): NO